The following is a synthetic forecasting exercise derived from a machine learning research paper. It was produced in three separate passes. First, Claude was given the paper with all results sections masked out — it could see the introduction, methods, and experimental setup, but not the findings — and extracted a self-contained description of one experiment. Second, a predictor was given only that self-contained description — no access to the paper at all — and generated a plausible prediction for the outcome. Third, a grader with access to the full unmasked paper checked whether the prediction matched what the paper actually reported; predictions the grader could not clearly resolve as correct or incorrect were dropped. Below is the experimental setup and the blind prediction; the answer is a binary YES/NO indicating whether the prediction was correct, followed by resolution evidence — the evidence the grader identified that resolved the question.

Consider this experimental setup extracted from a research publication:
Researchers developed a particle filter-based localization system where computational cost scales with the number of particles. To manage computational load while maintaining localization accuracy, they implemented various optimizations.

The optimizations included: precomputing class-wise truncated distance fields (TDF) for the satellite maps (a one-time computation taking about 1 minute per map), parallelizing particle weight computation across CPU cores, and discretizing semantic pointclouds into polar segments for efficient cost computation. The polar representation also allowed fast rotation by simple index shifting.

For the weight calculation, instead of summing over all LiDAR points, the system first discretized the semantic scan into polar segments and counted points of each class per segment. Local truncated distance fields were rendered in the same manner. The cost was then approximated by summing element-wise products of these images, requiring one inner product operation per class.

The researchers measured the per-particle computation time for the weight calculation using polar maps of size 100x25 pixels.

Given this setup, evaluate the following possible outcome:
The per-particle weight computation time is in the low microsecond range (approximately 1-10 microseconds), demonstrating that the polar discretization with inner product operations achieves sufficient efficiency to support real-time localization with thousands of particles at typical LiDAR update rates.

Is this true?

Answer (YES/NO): NO